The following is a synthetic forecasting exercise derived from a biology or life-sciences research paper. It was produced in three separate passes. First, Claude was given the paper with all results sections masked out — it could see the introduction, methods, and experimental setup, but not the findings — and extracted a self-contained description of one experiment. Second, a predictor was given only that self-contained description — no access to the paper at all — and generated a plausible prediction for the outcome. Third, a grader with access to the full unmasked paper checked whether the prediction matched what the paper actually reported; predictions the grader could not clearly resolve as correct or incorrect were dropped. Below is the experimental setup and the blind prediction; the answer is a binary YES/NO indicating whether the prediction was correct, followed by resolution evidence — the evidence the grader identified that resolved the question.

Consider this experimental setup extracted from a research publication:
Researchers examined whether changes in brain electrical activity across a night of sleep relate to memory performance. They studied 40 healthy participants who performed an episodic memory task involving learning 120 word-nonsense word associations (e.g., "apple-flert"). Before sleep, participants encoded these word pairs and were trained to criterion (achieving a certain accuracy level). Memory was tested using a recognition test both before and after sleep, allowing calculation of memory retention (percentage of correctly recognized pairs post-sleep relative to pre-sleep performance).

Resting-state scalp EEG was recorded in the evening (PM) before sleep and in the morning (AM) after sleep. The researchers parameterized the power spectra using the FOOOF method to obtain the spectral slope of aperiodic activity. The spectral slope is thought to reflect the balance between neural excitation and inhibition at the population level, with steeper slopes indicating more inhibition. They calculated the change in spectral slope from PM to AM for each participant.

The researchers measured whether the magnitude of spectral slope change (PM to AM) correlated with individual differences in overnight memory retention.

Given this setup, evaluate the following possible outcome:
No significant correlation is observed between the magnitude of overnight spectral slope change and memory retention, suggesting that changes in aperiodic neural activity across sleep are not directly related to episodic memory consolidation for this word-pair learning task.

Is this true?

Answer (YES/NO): NO